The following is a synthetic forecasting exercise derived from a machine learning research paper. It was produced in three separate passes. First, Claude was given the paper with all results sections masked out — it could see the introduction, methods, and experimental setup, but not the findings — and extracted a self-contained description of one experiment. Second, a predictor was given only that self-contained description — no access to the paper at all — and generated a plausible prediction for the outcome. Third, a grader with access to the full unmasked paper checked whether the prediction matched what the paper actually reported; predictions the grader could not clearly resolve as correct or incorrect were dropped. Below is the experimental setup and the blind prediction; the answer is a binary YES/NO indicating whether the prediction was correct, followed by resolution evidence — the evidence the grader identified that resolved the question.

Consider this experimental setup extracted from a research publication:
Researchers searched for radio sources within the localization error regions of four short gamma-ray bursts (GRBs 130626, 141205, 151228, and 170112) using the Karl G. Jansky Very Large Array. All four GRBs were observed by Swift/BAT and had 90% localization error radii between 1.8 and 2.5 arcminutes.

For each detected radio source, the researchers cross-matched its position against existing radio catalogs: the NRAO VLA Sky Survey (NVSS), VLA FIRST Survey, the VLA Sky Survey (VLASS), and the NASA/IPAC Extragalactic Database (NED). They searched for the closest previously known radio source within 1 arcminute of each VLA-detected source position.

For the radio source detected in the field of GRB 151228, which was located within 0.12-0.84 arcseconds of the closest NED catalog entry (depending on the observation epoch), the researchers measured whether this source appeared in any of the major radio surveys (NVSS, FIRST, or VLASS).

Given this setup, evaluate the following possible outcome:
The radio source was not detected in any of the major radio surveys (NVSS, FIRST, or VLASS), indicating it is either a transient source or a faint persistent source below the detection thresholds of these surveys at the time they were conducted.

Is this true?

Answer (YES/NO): YES